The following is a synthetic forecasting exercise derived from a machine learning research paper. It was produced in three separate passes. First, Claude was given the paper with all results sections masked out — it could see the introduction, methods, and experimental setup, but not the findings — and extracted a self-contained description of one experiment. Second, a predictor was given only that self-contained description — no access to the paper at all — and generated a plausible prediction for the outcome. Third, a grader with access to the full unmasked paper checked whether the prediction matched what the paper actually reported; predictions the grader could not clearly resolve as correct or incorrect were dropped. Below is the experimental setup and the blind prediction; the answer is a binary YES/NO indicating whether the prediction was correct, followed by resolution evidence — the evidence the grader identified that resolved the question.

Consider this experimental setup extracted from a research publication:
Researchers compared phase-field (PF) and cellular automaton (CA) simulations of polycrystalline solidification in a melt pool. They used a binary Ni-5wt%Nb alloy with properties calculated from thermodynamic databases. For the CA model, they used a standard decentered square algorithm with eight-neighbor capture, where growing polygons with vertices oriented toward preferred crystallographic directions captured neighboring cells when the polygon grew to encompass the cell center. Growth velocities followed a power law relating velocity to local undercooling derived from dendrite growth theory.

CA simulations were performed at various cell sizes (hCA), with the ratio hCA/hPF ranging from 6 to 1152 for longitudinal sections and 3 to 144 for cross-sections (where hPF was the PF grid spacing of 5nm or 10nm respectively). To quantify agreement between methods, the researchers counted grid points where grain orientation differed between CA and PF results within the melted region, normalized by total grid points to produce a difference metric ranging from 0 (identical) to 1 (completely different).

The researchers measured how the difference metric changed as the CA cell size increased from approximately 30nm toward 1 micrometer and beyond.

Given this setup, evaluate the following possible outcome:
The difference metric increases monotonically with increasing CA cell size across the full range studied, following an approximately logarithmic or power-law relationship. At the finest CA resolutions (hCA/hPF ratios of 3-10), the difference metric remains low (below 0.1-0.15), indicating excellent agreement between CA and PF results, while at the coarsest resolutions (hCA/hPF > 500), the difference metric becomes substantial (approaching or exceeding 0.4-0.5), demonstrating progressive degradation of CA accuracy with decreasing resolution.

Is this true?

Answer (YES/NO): NO